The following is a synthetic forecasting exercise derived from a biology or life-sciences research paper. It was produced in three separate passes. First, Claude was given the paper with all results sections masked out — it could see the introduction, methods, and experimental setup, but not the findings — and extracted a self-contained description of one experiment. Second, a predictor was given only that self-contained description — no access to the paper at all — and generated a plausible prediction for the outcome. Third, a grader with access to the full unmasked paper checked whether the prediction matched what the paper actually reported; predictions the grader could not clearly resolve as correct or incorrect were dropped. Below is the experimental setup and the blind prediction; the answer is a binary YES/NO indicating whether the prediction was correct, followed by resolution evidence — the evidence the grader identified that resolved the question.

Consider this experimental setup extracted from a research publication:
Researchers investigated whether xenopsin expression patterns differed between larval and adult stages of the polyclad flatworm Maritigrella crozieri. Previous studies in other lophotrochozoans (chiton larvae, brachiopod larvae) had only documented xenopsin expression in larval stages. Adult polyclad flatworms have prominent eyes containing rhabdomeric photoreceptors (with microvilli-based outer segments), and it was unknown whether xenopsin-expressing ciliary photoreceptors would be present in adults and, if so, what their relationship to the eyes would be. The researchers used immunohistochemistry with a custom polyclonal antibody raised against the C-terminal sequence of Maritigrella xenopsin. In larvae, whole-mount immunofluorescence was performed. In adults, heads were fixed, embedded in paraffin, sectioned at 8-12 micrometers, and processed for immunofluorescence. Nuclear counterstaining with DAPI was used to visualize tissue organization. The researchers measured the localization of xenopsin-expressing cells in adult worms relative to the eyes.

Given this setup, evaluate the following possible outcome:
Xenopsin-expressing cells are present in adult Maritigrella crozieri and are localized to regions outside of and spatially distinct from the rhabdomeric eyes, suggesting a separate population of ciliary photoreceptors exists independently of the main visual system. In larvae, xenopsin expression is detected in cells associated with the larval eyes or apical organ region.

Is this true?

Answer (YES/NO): YES